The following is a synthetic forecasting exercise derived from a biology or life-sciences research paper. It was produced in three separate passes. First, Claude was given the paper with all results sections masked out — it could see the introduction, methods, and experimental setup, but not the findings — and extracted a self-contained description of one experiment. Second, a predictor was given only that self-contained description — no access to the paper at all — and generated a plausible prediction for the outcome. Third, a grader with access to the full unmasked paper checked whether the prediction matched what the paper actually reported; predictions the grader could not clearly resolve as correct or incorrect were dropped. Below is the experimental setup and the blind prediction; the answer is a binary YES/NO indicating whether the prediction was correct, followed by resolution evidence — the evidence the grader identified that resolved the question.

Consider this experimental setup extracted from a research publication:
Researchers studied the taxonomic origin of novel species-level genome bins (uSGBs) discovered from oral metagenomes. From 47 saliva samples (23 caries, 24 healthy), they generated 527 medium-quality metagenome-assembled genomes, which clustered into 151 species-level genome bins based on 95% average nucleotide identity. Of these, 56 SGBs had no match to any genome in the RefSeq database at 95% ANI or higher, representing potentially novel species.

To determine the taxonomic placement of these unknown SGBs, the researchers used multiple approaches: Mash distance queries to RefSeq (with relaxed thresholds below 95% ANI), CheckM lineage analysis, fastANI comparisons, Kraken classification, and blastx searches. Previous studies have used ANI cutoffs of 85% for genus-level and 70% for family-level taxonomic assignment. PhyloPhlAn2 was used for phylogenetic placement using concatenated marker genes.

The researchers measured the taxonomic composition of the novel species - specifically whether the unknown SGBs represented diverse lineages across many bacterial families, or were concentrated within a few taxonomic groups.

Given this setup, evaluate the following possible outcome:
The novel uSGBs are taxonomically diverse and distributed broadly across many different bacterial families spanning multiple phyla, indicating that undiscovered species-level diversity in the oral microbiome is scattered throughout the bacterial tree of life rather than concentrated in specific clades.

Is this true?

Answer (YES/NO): NO